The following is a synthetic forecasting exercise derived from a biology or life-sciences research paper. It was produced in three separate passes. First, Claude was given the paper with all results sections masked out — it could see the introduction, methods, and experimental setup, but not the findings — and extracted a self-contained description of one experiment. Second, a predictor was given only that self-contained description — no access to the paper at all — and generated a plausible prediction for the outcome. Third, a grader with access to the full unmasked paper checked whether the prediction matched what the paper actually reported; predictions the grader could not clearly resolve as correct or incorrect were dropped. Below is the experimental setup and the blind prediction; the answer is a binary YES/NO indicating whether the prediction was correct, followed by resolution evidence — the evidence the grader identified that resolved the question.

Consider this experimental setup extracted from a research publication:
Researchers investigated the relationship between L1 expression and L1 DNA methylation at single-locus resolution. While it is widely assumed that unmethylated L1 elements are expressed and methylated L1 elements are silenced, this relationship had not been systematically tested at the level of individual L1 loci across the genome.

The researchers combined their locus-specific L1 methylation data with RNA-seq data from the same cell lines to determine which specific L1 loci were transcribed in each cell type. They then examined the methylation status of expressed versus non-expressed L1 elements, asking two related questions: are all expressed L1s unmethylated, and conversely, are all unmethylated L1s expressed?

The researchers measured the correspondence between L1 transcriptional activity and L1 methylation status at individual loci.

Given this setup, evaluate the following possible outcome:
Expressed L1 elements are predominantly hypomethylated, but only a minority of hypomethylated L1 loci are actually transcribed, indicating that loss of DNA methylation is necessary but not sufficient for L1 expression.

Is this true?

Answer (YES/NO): YES